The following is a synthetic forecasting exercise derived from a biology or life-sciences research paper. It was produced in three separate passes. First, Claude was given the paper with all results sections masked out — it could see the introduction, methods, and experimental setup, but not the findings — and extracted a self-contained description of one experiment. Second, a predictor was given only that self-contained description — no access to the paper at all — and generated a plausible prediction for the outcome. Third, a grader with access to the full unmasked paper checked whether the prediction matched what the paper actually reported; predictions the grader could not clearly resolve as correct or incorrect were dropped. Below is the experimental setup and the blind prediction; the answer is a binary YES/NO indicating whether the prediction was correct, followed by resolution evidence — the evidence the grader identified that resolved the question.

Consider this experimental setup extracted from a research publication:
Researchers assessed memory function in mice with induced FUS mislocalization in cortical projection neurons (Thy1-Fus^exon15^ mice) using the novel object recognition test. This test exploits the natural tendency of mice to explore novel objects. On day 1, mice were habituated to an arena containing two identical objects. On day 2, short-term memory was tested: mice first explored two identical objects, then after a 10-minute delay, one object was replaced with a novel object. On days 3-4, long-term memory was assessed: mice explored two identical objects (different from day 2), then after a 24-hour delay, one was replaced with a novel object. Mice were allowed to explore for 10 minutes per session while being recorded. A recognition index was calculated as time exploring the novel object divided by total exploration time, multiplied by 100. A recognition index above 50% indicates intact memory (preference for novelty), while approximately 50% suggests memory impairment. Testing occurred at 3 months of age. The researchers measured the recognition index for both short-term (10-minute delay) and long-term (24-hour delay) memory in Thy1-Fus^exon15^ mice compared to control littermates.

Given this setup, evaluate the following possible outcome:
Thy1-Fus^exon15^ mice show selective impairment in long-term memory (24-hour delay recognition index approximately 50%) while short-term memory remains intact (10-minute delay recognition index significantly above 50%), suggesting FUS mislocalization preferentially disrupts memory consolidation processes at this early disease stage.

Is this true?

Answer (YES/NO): NO